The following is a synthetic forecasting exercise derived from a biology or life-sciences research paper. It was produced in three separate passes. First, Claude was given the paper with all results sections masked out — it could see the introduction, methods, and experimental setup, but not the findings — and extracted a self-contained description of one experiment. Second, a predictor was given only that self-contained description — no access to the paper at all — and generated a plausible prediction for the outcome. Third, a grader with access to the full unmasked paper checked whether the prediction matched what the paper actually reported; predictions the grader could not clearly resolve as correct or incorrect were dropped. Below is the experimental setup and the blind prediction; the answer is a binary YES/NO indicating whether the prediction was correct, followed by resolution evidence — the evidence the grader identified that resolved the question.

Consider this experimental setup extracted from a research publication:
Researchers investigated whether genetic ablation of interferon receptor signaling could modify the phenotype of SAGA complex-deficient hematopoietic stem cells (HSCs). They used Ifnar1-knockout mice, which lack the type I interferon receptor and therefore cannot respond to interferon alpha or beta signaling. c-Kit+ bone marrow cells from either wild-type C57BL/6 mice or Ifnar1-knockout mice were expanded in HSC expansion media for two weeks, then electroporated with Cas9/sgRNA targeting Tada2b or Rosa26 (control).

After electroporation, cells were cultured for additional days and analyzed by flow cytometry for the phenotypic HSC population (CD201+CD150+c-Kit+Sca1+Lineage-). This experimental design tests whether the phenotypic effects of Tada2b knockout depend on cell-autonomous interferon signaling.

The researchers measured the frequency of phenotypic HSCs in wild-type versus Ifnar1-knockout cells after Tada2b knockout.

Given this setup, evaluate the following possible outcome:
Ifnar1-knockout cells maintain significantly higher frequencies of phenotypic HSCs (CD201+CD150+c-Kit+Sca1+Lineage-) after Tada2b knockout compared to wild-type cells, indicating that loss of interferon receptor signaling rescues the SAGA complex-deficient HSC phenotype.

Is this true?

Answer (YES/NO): NO